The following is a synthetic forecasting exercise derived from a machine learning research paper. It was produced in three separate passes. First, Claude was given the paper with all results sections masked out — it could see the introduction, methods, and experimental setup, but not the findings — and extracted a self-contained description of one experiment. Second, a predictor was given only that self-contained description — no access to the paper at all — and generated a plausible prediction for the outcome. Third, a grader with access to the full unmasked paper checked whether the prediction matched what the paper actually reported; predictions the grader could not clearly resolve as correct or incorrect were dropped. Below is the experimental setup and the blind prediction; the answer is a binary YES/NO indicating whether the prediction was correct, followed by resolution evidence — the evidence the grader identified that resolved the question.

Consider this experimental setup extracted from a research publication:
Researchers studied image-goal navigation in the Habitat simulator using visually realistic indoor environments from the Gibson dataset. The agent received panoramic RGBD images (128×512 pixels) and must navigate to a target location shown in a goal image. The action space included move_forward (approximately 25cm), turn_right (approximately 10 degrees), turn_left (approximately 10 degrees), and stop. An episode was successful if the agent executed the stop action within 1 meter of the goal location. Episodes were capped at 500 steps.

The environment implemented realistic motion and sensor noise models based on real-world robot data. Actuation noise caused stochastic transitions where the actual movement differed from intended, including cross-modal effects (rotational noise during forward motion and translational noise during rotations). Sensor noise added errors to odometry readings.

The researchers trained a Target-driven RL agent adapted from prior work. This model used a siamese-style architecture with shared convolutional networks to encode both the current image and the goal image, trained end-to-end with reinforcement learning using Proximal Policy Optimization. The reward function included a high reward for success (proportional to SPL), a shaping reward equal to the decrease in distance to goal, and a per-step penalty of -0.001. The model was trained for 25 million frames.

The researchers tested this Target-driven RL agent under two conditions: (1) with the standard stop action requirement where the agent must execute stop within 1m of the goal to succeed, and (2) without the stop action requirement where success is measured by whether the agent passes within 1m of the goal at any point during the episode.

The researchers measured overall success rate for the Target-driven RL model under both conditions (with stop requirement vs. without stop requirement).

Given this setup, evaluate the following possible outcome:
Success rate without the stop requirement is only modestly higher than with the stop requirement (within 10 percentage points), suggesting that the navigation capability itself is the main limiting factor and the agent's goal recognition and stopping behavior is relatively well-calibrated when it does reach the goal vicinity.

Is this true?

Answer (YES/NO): NO